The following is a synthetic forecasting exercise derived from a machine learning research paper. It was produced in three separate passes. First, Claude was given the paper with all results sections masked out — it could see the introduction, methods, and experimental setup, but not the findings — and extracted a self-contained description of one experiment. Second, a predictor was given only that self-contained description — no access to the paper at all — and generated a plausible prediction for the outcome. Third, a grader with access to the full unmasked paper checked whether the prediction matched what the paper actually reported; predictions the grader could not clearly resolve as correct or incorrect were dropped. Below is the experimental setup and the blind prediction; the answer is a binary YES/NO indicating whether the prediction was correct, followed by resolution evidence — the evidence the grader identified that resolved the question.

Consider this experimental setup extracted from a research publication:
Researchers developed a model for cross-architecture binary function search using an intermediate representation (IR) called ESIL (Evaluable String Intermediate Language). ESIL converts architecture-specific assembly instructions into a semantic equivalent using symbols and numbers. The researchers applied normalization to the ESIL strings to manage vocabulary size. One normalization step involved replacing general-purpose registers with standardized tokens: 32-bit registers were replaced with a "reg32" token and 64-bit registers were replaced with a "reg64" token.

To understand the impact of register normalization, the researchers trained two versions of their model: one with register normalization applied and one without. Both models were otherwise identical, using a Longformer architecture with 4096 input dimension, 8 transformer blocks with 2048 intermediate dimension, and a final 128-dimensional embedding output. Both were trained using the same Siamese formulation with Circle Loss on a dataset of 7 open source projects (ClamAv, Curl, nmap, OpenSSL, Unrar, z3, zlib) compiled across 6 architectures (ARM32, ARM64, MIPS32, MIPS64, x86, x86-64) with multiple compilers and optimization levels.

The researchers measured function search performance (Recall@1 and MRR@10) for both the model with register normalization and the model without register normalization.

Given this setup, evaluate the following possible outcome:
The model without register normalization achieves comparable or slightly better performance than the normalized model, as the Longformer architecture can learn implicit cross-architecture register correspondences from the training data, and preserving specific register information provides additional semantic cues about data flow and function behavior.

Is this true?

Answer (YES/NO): NO